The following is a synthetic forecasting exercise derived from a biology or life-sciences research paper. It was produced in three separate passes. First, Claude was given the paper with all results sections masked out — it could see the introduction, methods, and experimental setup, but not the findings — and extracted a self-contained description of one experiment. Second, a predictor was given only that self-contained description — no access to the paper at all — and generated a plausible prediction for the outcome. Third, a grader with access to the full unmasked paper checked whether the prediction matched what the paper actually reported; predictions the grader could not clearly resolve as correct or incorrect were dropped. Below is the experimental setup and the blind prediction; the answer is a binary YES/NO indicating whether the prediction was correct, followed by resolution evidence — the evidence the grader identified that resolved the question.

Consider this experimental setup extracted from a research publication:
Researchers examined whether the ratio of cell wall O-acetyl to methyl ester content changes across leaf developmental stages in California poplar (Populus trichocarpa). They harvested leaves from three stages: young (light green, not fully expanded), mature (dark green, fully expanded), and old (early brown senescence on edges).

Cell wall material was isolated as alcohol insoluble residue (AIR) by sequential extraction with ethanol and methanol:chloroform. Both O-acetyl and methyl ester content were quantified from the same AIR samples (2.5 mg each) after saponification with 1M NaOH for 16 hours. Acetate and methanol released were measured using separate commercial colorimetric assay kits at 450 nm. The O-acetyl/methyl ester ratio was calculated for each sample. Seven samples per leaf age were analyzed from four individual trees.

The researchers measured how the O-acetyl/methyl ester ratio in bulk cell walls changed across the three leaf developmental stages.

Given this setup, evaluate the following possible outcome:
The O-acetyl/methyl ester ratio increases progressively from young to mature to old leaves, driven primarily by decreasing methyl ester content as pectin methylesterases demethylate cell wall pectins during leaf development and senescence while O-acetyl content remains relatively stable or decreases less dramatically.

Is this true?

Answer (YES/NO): NO